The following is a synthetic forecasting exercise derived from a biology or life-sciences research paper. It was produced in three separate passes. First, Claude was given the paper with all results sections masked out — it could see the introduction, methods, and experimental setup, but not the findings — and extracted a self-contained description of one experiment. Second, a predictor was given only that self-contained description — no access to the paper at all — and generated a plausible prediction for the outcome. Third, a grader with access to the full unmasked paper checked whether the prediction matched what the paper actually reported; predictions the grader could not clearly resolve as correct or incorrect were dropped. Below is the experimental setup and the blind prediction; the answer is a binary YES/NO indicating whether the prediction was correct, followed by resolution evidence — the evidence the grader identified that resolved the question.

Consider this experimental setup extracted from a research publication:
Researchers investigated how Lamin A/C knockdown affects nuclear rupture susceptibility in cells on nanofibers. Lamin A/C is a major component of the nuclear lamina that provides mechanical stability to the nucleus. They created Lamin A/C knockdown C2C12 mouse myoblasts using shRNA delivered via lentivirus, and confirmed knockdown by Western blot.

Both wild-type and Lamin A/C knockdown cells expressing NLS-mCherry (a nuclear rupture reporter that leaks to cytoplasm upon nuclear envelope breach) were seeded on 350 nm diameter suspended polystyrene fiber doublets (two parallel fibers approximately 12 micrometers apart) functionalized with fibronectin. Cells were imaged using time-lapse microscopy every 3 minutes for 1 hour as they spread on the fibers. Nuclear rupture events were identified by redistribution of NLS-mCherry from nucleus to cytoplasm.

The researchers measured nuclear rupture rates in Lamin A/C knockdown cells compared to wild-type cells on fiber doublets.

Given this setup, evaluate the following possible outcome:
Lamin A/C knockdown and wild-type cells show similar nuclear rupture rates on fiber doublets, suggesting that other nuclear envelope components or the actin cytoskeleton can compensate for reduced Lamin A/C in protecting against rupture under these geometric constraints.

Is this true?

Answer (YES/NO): YES